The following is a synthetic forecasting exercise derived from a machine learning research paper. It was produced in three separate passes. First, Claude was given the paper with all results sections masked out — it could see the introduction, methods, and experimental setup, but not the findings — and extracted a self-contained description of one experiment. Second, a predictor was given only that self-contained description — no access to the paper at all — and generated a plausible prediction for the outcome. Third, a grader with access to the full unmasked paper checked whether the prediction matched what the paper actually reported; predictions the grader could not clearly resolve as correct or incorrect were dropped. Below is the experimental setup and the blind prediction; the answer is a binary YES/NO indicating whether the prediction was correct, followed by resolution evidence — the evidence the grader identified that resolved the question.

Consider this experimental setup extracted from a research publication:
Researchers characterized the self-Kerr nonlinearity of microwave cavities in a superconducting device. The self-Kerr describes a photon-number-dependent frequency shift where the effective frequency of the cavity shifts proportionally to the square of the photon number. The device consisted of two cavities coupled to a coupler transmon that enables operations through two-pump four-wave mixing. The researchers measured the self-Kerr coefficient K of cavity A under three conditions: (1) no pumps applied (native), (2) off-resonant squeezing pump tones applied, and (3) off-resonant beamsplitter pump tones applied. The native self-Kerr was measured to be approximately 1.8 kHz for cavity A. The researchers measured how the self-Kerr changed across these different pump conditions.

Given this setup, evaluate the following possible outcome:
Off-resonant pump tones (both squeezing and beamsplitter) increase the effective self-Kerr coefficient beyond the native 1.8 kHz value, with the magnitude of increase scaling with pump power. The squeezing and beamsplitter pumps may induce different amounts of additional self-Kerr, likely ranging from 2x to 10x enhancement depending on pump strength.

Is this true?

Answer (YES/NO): NO